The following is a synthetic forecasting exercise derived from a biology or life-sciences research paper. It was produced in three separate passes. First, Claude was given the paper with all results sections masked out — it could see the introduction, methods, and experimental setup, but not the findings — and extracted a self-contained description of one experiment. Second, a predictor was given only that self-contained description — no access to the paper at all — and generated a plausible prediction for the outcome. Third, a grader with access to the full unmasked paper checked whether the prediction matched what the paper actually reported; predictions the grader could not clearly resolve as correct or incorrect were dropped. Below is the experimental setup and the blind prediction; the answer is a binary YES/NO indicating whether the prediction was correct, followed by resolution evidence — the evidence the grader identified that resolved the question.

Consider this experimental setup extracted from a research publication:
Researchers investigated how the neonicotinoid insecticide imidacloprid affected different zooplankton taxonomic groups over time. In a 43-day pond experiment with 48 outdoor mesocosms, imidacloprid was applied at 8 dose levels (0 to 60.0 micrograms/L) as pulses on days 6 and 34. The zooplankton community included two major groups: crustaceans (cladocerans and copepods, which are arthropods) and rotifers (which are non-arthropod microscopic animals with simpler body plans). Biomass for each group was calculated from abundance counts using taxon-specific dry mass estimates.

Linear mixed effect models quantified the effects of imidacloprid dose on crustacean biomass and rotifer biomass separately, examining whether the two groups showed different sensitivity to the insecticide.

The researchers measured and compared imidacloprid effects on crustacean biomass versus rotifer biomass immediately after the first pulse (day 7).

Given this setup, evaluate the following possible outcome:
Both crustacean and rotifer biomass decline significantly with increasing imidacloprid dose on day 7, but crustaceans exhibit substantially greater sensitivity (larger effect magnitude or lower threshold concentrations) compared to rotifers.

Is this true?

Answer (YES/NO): NO